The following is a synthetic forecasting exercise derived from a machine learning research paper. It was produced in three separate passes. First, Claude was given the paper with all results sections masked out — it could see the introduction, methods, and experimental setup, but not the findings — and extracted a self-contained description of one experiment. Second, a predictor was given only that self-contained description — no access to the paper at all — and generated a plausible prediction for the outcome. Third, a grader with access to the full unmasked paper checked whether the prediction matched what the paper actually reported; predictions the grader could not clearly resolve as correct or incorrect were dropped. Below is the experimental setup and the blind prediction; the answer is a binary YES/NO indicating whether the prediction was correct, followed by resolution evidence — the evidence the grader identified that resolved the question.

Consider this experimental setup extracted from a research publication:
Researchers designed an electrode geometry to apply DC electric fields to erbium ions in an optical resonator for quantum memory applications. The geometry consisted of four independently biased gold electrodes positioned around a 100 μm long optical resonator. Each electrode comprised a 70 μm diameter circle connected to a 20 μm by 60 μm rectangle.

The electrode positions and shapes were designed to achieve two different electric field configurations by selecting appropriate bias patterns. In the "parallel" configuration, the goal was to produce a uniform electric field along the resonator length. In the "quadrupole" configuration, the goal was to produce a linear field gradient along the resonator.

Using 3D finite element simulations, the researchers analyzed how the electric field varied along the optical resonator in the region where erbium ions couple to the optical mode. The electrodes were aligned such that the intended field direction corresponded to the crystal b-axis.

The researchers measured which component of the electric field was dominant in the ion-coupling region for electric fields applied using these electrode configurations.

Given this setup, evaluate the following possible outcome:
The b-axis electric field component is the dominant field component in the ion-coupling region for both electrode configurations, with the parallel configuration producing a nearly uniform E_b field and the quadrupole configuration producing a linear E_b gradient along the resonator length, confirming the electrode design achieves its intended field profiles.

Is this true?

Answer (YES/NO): YES